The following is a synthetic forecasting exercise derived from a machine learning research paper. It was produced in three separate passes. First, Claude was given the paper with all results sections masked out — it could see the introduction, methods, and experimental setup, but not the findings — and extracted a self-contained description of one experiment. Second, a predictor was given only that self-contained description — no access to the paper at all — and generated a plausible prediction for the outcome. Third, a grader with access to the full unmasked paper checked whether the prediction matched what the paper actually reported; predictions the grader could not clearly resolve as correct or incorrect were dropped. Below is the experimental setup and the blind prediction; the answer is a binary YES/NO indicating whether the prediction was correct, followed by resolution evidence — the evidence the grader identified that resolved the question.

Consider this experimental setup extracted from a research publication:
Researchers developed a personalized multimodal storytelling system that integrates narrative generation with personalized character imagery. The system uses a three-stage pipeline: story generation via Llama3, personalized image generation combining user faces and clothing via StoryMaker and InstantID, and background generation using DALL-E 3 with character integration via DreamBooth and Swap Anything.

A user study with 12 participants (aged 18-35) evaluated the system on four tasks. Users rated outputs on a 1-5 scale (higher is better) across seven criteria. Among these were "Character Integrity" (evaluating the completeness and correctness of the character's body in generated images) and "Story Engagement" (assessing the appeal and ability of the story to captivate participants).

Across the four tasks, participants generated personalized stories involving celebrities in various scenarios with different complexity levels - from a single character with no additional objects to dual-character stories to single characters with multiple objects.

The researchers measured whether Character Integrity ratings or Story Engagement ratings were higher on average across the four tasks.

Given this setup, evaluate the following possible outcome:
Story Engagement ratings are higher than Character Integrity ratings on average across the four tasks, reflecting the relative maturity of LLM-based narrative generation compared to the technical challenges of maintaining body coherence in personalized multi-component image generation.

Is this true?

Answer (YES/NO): YES